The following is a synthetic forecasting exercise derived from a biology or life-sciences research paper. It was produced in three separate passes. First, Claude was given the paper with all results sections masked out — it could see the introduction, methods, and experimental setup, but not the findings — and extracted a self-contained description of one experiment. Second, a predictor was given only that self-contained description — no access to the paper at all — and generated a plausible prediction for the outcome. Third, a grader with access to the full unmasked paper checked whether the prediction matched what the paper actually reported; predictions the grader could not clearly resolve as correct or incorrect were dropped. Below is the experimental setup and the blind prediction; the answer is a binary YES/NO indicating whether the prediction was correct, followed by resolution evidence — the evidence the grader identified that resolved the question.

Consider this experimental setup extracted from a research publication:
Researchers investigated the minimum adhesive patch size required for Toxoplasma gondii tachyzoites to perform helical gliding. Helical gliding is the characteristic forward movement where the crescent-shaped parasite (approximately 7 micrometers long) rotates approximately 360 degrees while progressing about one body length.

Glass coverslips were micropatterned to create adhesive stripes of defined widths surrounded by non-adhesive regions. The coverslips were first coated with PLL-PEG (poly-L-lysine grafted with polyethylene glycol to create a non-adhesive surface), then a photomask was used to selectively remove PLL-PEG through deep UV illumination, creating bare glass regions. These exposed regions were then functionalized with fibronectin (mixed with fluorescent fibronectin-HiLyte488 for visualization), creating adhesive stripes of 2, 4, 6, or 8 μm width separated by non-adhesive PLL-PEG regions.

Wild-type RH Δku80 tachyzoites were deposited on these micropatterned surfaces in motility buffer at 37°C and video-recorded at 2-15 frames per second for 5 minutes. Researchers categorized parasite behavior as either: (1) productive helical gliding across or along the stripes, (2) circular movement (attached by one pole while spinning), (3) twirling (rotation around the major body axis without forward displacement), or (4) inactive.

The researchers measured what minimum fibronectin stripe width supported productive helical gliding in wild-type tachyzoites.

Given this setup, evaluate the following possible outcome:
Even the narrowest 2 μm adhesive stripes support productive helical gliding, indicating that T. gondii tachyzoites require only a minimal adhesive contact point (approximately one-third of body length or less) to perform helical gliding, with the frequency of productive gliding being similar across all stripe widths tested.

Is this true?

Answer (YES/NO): NO